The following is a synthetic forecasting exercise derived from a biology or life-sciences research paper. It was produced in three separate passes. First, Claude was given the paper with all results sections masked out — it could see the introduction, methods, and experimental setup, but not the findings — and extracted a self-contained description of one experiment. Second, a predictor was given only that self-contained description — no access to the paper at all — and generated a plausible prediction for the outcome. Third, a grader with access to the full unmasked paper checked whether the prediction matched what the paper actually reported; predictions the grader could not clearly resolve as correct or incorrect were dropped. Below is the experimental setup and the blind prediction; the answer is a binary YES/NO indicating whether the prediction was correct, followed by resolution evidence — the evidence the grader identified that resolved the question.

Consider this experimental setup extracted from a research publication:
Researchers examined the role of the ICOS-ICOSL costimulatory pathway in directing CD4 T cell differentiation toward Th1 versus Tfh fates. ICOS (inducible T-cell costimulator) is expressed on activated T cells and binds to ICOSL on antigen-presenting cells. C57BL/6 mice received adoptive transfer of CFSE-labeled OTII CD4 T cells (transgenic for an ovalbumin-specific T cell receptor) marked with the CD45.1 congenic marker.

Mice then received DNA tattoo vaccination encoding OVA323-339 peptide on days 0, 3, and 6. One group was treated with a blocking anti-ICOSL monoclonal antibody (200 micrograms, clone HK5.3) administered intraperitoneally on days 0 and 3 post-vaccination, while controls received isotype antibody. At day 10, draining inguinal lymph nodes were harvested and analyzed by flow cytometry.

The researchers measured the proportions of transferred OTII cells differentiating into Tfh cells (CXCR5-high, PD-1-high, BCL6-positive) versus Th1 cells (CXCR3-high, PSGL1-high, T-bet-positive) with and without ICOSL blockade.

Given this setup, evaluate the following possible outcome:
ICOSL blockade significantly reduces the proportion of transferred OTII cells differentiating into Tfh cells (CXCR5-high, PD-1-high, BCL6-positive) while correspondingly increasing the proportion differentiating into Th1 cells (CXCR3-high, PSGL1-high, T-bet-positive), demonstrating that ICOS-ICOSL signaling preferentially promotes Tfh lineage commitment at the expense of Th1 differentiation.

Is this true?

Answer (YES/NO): NO